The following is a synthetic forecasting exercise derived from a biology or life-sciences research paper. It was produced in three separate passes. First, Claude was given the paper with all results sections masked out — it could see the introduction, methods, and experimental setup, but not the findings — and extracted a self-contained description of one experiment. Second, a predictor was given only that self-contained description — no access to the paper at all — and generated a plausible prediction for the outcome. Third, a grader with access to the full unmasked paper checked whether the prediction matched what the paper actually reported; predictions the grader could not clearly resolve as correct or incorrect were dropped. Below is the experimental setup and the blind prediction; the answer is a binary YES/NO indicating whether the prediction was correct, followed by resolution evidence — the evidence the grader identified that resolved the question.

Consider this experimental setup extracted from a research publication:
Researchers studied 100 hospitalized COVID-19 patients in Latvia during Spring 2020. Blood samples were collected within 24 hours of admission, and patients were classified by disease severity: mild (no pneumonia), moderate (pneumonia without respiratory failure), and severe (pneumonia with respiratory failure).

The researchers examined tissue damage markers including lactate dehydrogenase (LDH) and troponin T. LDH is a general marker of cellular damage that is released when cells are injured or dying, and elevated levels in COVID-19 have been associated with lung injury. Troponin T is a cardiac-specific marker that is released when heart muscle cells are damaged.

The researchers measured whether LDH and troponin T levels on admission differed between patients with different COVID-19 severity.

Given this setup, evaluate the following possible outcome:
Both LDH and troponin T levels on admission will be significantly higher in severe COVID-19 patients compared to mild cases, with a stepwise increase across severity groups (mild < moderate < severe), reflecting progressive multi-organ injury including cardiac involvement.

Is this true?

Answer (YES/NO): NO